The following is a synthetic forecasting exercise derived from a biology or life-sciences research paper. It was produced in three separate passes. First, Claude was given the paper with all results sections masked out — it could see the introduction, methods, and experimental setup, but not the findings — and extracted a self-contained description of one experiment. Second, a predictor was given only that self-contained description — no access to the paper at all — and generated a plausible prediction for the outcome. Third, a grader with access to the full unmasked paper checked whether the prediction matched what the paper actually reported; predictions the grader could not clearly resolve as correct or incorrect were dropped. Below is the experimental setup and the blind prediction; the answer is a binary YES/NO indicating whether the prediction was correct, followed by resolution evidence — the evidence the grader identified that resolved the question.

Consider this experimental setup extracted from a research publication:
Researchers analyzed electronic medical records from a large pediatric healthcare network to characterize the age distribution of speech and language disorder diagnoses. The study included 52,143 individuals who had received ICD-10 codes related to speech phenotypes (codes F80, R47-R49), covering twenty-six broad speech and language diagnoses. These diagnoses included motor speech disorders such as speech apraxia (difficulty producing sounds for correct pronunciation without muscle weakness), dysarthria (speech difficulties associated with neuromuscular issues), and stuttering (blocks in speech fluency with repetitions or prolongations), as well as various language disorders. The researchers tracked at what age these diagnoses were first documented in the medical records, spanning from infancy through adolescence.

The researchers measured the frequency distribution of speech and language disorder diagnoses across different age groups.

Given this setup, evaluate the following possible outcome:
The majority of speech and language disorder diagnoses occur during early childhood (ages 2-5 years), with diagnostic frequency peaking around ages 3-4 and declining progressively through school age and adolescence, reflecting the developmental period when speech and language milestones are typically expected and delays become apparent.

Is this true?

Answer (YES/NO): NO